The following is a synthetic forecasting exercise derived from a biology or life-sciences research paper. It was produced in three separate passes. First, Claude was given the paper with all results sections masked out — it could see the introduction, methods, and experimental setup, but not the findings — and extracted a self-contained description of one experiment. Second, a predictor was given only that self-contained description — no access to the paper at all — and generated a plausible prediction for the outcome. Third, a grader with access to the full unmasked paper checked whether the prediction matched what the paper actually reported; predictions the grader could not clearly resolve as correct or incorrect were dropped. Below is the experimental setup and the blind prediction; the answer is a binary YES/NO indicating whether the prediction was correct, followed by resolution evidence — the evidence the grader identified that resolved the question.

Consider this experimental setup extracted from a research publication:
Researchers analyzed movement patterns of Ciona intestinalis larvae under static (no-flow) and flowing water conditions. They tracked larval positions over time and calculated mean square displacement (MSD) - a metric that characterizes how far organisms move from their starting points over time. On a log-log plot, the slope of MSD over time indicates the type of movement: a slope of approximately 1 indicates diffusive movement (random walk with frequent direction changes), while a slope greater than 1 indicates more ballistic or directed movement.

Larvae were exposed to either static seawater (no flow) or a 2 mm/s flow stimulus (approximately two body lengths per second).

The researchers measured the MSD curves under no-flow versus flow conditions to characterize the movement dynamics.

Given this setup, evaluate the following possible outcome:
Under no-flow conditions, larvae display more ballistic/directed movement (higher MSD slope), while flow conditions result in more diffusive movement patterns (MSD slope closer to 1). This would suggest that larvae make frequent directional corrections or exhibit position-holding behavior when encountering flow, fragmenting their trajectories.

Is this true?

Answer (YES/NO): NO